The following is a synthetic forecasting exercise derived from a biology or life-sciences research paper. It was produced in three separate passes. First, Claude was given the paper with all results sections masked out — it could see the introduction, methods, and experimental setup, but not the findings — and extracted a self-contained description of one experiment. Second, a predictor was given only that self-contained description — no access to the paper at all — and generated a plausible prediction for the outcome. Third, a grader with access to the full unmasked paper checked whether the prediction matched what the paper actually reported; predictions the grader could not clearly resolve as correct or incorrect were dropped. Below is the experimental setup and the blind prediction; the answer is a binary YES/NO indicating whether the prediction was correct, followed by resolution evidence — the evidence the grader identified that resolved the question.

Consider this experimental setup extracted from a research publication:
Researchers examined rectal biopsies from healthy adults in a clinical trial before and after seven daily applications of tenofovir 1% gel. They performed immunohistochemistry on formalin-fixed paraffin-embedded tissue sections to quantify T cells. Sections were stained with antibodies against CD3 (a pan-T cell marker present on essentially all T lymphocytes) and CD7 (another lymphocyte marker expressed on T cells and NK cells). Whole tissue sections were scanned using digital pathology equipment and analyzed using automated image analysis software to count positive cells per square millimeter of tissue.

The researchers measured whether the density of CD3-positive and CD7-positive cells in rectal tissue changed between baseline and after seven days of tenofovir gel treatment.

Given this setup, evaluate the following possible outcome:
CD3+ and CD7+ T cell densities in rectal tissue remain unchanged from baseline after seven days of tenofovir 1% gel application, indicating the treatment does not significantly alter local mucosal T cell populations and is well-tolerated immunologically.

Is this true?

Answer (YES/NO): NO